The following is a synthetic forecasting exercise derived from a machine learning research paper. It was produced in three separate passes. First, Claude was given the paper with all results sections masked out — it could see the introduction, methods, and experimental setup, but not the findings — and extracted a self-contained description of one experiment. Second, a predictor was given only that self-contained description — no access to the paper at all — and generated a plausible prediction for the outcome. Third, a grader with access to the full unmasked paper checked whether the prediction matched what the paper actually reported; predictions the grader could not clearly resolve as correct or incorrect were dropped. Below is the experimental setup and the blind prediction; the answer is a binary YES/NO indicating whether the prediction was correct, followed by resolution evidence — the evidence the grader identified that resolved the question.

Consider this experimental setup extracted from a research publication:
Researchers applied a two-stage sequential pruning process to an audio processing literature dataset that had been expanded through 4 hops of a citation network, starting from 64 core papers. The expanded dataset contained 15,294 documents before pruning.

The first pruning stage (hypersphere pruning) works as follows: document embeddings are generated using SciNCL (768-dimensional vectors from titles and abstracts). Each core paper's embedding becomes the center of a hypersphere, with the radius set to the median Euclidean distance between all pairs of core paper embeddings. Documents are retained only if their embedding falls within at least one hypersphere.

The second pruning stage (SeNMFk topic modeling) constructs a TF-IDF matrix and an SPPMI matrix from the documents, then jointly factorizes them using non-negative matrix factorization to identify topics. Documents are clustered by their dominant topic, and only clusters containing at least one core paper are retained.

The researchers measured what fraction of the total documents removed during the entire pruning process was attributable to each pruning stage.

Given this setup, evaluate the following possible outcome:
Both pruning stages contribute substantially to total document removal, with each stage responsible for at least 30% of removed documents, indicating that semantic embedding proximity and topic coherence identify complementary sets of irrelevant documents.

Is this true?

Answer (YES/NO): NO